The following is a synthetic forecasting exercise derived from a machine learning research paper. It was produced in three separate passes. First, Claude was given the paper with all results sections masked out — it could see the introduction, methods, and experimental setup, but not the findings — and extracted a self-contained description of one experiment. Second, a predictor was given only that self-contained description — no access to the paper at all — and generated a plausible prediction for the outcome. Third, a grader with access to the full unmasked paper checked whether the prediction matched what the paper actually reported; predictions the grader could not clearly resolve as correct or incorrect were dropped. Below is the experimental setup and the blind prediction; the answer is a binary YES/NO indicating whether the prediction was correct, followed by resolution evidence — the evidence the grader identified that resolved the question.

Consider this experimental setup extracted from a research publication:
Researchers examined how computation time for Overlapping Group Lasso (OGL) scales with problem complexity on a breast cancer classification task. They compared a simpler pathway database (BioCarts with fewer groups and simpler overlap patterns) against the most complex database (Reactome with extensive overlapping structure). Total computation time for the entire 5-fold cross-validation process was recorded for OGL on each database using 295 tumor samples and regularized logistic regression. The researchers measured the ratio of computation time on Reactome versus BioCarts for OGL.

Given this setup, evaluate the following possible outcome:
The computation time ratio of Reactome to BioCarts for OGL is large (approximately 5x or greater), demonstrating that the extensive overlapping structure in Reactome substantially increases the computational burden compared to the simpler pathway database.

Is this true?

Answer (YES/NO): YES